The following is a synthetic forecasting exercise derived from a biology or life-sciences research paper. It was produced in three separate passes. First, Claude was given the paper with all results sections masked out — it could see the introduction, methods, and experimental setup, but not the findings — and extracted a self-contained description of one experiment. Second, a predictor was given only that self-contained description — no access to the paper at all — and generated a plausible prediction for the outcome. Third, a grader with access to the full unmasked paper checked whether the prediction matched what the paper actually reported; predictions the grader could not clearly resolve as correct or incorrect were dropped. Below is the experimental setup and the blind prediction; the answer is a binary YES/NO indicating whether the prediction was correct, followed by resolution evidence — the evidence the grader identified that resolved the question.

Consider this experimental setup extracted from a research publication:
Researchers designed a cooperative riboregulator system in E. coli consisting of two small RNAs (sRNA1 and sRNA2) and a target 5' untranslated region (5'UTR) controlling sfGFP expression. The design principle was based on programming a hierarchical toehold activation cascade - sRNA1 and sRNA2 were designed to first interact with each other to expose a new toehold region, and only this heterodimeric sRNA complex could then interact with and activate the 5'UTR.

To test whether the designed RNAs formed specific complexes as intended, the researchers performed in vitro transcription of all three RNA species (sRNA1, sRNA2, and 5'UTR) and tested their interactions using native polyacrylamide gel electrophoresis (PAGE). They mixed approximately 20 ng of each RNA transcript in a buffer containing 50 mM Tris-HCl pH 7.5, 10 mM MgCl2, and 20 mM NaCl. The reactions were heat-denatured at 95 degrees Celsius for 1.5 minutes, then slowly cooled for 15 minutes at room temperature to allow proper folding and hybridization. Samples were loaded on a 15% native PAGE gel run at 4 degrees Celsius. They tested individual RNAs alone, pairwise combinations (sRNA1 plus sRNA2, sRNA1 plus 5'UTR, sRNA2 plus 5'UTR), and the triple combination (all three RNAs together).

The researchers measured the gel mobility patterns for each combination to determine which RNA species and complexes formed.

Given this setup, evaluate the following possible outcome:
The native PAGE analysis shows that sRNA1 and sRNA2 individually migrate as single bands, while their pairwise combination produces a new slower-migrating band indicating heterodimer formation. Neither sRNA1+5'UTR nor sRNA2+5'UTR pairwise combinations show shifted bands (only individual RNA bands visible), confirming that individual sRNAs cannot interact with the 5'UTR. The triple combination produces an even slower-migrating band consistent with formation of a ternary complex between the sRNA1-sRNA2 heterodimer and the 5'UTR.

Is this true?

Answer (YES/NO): NO